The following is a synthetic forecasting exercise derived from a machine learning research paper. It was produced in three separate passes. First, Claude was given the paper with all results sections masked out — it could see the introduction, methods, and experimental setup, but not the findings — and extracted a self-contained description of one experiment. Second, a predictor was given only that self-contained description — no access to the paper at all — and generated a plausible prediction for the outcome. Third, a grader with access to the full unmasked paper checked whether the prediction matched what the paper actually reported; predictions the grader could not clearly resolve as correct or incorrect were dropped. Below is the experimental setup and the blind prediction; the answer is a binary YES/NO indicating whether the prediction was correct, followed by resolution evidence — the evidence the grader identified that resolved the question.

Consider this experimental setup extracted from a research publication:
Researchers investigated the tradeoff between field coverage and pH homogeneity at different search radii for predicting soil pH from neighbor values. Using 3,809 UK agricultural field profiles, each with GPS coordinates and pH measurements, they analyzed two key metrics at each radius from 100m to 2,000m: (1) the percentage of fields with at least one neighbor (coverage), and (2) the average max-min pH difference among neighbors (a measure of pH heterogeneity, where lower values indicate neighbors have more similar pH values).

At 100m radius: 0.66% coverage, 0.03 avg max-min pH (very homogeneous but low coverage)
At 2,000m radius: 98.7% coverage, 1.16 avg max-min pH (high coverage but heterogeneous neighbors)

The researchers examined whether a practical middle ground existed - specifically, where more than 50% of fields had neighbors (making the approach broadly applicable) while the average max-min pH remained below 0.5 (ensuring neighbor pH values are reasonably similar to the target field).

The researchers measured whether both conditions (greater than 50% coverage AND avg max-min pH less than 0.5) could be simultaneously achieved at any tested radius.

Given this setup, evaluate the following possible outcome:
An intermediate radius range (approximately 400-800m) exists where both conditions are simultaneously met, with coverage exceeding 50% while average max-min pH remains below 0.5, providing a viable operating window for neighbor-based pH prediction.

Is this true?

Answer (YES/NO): NO